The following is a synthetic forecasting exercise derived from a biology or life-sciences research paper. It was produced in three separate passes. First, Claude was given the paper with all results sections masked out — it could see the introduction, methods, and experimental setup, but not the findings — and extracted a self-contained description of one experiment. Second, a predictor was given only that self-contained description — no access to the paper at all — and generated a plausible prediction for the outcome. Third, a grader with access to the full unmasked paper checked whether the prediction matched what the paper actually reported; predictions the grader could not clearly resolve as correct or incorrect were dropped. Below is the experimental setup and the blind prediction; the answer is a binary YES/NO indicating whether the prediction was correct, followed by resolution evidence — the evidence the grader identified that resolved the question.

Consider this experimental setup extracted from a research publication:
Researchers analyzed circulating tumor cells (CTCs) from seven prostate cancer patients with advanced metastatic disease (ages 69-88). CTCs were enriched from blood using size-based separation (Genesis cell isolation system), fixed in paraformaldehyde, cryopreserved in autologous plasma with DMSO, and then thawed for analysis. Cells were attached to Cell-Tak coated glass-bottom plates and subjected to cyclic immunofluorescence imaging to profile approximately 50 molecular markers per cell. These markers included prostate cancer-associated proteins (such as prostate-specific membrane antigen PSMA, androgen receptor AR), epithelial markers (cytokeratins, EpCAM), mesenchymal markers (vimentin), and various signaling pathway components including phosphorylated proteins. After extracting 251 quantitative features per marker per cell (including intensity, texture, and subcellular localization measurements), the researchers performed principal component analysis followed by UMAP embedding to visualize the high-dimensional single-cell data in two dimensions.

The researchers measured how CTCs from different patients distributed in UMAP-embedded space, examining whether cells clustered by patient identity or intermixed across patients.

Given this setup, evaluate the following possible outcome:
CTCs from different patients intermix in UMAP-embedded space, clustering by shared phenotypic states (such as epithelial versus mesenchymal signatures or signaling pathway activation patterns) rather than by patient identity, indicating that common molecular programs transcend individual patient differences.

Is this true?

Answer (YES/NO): NO